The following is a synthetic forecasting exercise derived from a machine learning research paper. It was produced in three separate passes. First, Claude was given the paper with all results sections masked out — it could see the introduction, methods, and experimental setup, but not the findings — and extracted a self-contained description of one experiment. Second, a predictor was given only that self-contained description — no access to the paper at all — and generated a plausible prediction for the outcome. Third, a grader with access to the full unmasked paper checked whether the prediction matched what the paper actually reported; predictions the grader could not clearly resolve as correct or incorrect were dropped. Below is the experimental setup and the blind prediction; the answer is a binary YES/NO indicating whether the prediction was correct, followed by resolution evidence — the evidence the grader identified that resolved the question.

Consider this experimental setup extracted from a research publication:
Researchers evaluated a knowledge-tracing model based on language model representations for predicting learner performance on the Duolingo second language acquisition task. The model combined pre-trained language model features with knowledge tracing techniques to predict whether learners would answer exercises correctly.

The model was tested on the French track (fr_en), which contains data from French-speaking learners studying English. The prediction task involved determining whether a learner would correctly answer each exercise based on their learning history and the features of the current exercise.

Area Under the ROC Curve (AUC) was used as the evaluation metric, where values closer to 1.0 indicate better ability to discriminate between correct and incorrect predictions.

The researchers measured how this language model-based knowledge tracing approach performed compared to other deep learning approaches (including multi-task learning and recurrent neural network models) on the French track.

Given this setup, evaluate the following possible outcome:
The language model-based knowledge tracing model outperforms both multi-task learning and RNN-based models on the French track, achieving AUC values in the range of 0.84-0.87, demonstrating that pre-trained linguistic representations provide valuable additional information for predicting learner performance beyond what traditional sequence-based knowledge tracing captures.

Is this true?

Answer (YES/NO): NO